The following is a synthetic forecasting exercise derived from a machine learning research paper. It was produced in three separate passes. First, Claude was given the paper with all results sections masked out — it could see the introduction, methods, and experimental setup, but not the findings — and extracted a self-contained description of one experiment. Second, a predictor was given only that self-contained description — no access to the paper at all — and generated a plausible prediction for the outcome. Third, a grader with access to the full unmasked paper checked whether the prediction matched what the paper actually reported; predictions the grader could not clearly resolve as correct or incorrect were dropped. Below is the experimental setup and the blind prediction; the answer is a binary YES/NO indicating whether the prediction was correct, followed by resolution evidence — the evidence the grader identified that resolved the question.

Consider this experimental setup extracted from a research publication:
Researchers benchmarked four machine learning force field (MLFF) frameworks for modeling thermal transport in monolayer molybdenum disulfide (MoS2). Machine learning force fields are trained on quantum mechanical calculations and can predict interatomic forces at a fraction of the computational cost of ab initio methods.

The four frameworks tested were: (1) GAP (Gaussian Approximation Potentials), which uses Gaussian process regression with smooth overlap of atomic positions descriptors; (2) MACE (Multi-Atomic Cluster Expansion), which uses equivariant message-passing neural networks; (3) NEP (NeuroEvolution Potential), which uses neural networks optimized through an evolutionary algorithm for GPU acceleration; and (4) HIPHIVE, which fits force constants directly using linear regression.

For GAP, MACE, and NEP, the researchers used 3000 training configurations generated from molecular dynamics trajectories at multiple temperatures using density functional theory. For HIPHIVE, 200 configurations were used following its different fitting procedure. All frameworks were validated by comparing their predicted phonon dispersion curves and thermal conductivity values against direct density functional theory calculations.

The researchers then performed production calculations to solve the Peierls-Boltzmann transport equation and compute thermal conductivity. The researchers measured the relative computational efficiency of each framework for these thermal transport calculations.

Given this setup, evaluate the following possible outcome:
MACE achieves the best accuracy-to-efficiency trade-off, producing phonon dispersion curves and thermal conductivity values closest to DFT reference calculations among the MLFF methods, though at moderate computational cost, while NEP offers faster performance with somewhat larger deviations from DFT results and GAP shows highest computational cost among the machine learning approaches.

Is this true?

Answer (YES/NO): NO